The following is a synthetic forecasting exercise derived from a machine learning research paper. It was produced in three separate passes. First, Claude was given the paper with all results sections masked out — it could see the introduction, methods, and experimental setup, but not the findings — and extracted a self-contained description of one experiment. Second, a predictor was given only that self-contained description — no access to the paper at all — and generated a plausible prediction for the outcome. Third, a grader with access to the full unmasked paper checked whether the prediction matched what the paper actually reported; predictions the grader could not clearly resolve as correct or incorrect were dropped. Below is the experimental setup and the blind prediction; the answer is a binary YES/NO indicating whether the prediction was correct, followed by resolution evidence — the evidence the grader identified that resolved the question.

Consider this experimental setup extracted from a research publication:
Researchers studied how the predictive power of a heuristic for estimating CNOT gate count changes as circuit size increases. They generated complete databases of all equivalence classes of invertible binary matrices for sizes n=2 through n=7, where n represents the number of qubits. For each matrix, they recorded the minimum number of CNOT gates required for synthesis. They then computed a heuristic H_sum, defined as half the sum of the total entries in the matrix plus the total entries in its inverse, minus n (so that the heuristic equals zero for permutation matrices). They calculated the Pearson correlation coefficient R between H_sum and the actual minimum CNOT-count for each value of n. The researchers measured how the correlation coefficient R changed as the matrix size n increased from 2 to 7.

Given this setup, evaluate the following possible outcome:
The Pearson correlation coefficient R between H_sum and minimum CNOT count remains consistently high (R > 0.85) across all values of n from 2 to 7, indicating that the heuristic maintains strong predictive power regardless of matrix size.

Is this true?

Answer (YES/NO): NO